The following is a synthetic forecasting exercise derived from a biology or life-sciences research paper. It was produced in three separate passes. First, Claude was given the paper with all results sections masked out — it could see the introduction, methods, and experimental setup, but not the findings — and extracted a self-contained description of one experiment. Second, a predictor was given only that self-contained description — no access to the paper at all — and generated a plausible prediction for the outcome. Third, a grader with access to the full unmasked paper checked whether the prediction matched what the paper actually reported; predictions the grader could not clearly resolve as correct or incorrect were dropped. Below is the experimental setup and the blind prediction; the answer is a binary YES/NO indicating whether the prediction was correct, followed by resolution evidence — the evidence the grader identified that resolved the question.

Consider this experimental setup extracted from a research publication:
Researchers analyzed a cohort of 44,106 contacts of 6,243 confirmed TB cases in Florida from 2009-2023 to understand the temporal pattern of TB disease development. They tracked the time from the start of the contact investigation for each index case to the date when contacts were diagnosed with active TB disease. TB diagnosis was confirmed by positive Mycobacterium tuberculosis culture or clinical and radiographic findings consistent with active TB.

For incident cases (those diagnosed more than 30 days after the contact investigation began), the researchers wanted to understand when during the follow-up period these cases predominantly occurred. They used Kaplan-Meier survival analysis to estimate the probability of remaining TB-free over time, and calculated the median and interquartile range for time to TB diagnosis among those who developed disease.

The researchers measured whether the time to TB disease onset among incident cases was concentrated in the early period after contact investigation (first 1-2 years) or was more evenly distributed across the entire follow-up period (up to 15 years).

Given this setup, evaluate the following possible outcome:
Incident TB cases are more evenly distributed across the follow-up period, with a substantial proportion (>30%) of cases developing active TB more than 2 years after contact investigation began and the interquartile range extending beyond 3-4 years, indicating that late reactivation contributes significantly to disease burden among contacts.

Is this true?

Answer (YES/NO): NO